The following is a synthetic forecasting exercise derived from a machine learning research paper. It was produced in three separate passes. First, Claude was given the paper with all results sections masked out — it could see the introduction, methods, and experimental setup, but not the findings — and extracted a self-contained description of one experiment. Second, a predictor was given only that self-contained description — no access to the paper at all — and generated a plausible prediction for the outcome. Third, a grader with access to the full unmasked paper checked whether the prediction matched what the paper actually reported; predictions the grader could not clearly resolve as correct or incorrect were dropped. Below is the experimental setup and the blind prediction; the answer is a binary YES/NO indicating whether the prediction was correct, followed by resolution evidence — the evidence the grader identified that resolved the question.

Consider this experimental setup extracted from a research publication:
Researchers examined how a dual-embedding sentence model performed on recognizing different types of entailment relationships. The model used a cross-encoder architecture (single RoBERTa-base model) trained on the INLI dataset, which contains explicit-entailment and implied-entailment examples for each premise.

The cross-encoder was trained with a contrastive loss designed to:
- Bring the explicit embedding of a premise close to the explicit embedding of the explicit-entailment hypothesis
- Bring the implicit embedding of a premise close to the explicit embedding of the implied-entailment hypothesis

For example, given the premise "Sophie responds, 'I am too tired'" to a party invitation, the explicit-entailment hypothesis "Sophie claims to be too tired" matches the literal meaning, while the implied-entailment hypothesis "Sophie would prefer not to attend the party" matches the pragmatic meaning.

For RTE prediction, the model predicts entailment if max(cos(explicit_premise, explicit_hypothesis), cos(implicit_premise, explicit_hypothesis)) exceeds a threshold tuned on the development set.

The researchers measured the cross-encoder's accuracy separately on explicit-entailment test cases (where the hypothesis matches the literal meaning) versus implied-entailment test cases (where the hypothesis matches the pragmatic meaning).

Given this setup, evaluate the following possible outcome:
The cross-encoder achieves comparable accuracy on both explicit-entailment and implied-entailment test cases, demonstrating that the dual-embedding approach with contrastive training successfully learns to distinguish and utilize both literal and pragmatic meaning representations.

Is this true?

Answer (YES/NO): NO